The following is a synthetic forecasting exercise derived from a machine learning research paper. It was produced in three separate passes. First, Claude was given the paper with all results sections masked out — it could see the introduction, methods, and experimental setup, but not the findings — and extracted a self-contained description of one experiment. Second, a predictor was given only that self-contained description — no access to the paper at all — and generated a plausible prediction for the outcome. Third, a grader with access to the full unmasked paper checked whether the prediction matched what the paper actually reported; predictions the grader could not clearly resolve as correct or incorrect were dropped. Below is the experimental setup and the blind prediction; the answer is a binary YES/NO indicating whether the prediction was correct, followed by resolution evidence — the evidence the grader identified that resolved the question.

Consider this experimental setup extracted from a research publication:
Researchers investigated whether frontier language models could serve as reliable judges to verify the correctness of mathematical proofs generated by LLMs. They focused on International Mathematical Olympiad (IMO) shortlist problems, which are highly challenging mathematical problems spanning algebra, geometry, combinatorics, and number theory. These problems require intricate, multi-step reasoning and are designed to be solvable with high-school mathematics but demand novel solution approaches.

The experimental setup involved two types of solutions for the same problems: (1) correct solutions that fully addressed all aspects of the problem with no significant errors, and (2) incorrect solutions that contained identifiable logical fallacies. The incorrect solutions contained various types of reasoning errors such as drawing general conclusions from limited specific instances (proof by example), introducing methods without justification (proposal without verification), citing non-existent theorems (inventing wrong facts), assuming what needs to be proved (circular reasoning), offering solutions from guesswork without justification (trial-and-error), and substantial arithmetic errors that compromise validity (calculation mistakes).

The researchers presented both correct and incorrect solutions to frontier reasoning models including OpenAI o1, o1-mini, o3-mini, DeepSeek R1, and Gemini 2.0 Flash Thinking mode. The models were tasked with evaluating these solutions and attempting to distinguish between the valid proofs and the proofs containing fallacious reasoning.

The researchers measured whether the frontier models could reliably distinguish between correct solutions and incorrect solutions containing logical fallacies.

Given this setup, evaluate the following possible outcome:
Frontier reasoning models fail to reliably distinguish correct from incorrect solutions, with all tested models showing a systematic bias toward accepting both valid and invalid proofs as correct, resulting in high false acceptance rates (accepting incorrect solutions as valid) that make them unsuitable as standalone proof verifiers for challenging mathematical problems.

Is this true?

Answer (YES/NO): NO